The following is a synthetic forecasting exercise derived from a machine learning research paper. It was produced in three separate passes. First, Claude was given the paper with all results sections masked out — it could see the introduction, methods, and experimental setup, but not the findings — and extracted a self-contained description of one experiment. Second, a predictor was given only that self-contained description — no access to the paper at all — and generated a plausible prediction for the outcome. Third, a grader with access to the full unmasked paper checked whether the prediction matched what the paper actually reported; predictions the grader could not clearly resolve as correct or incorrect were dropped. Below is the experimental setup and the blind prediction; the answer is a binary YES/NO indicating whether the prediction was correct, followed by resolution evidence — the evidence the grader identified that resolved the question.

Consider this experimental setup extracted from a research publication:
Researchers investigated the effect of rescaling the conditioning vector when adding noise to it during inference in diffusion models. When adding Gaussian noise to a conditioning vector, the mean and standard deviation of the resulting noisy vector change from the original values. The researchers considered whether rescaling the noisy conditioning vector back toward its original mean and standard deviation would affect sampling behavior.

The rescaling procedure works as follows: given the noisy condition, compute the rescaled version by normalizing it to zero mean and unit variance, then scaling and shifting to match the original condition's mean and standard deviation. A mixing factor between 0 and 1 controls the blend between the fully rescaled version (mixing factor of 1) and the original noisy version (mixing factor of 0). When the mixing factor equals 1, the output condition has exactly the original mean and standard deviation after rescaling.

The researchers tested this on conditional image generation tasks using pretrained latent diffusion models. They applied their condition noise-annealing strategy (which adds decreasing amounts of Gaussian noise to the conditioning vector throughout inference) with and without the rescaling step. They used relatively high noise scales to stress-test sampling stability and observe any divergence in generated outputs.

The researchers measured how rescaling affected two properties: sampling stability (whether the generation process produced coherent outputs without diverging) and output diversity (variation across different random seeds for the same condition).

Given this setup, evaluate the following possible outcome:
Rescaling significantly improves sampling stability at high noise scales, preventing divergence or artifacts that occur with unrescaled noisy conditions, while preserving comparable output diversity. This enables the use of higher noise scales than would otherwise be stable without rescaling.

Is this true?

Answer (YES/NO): NO